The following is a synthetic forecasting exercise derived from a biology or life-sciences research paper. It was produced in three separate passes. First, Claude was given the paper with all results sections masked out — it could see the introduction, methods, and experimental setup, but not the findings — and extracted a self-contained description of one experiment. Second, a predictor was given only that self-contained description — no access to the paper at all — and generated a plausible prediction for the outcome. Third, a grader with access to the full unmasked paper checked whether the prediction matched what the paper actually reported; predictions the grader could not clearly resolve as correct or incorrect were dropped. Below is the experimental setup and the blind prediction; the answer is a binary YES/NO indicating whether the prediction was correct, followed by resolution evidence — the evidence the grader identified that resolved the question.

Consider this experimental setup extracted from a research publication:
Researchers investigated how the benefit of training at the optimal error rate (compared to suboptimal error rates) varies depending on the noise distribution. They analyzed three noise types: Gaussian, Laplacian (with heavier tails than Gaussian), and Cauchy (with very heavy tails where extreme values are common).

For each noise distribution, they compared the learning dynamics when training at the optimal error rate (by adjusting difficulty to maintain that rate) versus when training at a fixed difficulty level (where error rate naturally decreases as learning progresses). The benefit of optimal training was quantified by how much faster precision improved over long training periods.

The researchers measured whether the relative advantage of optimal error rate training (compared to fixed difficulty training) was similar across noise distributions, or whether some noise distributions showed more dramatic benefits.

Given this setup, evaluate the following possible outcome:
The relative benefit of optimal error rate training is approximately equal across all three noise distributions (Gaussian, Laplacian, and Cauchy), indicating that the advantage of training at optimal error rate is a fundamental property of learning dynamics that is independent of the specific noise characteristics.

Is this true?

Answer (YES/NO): NO